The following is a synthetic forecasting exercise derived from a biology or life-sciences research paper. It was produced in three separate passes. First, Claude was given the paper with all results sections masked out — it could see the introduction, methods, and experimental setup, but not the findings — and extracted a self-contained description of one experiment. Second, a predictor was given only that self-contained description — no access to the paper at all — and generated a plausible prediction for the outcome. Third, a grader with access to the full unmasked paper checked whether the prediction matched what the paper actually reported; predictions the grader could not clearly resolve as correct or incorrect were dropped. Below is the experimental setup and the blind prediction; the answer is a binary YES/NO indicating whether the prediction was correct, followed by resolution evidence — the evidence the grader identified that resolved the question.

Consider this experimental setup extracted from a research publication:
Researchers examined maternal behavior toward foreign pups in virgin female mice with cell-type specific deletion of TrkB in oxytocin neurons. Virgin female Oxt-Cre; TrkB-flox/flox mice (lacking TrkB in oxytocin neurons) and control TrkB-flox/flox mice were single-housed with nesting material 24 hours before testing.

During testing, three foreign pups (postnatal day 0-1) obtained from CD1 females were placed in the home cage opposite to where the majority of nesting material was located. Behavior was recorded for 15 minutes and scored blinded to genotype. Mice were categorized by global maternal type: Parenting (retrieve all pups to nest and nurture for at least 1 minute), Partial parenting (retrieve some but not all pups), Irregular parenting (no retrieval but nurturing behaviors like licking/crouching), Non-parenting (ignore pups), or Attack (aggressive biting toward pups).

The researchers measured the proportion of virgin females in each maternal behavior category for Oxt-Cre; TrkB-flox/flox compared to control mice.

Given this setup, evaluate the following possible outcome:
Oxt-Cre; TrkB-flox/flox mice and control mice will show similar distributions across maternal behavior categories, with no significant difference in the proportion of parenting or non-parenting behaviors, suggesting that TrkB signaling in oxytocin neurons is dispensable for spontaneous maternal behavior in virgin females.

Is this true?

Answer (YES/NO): NO